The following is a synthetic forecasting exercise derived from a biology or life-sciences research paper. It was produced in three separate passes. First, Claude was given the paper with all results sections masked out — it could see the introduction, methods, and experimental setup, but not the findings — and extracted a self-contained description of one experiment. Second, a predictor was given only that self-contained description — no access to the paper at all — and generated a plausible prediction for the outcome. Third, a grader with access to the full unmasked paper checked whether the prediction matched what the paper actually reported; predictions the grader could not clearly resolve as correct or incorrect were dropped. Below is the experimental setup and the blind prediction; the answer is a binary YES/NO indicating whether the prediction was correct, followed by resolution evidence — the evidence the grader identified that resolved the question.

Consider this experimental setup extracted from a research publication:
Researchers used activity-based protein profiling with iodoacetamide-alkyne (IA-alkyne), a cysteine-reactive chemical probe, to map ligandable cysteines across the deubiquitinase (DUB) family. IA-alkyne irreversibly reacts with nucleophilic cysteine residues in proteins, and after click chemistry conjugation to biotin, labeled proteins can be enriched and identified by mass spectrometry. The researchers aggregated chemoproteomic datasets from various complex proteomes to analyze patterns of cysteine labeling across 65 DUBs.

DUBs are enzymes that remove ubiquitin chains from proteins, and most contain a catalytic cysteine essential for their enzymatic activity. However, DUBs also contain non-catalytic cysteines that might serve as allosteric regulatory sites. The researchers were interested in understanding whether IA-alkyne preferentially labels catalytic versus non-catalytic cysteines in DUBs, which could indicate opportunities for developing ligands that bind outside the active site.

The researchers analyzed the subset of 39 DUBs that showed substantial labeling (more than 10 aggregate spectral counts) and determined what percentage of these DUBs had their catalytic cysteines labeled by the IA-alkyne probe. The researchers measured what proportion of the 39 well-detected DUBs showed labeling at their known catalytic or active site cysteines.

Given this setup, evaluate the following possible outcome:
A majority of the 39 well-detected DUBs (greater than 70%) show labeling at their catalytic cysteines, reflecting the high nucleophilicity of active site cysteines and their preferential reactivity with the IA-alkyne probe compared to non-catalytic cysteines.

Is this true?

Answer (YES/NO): NO